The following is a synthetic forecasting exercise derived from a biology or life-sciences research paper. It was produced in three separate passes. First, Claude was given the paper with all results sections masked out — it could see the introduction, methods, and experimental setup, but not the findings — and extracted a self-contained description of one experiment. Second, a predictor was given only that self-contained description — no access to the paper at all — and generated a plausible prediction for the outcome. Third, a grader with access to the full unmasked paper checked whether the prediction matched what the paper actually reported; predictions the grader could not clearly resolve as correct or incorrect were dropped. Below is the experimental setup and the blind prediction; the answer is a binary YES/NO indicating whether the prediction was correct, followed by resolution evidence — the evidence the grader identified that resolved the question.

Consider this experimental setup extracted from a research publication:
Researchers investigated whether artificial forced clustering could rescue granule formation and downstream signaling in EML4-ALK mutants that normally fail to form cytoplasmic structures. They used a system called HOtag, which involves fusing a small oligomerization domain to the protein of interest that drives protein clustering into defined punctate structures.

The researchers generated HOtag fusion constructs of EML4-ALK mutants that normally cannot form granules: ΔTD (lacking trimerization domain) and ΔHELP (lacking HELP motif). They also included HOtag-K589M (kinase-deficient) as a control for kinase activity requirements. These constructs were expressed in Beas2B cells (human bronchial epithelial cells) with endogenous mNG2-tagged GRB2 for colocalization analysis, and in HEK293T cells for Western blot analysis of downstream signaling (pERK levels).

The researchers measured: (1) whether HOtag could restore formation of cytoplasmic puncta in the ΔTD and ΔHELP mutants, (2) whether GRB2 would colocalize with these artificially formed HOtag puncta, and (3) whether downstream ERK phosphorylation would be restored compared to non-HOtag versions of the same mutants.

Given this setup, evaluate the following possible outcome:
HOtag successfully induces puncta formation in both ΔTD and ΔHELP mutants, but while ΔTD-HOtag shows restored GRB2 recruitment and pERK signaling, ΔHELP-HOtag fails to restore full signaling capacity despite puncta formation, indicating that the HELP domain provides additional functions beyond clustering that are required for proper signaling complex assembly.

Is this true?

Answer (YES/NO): NO